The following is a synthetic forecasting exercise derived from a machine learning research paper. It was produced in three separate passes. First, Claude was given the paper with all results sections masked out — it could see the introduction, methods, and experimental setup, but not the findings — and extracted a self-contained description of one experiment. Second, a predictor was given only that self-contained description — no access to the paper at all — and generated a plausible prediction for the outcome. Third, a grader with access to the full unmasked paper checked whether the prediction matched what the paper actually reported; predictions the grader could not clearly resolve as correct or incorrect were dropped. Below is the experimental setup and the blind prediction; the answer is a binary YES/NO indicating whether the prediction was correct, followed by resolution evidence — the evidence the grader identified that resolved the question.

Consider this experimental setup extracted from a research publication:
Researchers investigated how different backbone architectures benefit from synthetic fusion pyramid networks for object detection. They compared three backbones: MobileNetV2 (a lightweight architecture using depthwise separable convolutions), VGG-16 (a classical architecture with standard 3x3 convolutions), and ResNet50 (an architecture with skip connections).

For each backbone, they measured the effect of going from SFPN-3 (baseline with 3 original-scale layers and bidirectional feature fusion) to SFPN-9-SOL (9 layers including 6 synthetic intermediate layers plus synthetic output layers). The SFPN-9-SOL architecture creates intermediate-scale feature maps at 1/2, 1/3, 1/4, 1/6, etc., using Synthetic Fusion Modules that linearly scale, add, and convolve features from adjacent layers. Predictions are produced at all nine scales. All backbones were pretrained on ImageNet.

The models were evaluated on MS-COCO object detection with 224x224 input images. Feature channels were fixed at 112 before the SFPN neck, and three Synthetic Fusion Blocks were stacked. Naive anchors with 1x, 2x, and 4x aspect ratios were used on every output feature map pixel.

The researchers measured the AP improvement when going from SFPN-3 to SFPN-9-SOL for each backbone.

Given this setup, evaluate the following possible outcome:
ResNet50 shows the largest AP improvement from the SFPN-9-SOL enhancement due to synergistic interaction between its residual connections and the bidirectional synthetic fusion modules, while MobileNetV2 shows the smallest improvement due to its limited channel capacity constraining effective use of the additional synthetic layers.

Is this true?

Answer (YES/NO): NO